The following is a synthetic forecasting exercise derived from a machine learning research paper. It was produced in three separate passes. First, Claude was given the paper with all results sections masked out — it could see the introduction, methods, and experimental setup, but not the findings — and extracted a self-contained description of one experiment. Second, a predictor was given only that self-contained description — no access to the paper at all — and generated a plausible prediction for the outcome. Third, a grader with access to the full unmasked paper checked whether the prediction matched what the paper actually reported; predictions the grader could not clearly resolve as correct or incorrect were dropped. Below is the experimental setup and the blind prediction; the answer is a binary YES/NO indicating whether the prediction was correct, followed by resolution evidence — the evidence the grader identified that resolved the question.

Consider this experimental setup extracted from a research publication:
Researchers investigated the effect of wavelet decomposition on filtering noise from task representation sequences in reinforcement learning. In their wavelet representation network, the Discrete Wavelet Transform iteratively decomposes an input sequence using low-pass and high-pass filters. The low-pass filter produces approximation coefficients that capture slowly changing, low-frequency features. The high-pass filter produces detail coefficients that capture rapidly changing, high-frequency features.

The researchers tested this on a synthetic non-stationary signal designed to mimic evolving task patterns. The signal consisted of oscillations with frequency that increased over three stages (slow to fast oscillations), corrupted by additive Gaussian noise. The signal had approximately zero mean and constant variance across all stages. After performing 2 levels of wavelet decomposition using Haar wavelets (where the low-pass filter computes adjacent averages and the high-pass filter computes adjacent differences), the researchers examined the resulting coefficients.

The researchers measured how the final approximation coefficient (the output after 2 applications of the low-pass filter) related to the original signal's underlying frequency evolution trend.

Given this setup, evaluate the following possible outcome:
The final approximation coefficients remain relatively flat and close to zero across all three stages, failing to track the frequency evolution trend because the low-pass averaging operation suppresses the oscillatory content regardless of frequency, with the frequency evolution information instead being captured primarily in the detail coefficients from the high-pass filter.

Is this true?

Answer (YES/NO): NO